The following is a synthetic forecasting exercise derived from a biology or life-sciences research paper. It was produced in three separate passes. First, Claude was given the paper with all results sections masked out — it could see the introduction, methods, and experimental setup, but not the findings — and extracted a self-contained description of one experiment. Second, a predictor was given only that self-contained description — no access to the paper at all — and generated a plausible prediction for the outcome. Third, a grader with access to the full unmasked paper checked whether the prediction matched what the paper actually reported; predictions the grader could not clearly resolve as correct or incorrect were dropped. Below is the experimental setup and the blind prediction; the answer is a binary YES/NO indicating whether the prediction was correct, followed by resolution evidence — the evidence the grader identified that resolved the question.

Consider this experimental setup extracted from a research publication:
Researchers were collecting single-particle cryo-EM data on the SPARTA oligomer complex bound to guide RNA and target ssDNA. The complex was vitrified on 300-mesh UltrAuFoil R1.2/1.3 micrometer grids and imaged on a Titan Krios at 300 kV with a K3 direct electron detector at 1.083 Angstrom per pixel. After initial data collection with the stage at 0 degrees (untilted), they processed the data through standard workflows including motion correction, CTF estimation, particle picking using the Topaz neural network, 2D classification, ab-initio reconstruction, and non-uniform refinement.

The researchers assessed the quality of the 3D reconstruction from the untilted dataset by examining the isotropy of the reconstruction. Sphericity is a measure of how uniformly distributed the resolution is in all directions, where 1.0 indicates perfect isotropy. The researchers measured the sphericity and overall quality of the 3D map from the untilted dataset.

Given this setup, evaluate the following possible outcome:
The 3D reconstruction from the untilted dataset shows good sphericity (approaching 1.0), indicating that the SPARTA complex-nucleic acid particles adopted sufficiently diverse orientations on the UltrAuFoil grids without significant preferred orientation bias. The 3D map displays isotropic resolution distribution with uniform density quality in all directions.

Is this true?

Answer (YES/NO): NO